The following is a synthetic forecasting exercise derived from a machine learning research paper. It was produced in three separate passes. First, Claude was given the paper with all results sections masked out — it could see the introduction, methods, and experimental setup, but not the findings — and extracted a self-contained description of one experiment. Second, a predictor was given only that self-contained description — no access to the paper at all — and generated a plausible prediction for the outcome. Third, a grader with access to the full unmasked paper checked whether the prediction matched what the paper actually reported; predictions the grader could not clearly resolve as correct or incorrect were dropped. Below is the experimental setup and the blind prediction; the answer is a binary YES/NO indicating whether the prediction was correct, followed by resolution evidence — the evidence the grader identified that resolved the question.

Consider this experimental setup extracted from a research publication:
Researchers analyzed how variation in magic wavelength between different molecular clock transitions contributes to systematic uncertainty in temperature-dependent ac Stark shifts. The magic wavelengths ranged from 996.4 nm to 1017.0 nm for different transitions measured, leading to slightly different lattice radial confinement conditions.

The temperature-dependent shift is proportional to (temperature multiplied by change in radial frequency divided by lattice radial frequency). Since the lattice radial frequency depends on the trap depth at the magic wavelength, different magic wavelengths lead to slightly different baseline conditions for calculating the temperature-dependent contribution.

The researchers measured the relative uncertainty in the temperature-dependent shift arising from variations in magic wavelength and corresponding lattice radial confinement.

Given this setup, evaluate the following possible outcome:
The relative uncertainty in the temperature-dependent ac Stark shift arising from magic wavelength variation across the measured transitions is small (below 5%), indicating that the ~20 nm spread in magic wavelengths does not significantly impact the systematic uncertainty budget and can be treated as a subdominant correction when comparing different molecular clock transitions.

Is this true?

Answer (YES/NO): YES